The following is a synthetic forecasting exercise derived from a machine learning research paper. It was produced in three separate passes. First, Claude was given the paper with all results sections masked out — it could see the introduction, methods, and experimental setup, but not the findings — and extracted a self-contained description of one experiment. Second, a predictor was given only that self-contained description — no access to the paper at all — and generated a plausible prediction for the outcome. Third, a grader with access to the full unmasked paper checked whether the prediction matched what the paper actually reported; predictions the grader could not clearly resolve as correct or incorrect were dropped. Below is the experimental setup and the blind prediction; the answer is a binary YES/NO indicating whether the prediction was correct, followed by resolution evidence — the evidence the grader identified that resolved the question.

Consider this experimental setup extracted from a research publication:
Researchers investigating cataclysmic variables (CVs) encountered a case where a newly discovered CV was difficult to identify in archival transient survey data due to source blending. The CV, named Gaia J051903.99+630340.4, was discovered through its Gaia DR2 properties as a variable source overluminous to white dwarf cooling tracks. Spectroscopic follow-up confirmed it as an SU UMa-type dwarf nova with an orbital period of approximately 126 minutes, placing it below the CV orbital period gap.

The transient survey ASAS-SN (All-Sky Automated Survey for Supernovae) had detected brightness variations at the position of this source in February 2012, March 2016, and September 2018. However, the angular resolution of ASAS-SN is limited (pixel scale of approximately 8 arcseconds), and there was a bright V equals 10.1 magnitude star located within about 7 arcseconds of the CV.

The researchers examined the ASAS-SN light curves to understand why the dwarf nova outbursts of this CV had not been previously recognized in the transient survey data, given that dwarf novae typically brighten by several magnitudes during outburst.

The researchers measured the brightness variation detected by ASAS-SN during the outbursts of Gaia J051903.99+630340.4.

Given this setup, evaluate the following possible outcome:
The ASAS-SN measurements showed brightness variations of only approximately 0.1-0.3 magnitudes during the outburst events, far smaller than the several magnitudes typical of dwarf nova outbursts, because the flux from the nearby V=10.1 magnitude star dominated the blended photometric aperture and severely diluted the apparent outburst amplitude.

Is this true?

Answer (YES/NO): NO